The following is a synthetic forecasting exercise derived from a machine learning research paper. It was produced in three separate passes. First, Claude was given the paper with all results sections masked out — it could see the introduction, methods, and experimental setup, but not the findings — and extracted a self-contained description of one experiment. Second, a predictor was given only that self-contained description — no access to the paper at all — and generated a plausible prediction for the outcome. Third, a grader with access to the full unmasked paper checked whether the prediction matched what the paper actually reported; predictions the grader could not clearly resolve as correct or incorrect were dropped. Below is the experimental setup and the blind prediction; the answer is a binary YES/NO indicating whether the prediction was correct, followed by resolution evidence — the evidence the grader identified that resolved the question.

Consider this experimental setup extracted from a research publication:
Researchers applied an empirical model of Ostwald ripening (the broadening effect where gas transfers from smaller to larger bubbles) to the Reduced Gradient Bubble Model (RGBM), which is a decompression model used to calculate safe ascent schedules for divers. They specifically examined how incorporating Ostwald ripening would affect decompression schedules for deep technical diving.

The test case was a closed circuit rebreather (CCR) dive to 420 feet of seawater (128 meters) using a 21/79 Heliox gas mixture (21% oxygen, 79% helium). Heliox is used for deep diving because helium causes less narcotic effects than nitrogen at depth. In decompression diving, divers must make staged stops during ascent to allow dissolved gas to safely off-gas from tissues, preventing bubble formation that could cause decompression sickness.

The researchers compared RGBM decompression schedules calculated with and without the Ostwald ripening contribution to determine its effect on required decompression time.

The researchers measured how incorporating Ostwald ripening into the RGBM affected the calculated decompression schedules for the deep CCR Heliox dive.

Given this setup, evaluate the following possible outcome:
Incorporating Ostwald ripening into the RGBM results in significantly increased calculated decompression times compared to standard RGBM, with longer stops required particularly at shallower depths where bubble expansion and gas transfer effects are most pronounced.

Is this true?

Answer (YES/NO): NO